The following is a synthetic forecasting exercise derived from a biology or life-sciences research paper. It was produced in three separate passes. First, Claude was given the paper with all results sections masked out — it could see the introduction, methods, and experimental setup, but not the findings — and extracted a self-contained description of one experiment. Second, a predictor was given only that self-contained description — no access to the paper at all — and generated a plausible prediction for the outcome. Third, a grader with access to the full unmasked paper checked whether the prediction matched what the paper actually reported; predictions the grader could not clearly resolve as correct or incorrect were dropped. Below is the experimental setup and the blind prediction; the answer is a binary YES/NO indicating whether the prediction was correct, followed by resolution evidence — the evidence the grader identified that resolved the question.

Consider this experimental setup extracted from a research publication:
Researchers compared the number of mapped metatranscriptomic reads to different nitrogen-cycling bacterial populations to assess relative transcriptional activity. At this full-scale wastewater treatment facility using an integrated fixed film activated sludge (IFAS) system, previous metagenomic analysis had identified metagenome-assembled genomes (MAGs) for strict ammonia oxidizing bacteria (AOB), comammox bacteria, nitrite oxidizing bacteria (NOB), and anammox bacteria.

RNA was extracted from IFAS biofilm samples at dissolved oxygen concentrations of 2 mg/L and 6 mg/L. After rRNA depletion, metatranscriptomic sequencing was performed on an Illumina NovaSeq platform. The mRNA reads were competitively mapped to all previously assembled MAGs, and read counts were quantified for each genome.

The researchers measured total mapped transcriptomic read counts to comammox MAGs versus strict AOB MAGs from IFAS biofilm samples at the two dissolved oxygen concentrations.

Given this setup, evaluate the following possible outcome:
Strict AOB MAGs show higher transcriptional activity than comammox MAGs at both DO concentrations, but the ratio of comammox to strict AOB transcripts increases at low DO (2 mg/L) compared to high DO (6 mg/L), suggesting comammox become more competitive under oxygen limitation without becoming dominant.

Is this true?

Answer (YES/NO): NO